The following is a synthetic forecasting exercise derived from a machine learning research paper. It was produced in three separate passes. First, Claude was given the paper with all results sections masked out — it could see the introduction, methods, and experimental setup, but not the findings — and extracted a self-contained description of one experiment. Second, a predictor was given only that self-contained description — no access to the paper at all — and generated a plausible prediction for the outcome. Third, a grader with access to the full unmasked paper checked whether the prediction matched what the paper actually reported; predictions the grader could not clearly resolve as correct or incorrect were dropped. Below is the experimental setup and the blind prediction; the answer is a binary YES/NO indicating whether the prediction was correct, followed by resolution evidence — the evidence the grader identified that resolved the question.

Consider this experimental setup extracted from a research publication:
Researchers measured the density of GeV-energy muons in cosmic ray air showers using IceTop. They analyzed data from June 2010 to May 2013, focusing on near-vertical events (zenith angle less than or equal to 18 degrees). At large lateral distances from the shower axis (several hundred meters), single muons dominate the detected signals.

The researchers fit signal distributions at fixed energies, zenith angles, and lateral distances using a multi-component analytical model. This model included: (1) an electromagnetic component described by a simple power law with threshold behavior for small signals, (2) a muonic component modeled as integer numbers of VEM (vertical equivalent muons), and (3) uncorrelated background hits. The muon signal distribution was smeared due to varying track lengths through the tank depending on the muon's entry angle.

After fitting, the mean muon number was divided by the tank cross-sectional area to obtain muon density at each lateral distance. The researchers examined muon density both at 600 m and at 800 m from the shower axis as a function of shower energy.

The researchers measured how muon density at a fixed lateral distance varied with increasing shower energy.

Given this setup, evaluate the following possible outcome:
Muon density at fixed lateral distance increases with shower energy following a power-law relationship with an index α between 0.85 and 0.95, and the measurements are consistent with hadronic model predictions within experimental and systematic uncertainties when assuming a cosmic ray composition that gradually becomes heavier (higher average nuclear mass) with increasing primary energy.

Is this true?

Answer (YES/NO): NO